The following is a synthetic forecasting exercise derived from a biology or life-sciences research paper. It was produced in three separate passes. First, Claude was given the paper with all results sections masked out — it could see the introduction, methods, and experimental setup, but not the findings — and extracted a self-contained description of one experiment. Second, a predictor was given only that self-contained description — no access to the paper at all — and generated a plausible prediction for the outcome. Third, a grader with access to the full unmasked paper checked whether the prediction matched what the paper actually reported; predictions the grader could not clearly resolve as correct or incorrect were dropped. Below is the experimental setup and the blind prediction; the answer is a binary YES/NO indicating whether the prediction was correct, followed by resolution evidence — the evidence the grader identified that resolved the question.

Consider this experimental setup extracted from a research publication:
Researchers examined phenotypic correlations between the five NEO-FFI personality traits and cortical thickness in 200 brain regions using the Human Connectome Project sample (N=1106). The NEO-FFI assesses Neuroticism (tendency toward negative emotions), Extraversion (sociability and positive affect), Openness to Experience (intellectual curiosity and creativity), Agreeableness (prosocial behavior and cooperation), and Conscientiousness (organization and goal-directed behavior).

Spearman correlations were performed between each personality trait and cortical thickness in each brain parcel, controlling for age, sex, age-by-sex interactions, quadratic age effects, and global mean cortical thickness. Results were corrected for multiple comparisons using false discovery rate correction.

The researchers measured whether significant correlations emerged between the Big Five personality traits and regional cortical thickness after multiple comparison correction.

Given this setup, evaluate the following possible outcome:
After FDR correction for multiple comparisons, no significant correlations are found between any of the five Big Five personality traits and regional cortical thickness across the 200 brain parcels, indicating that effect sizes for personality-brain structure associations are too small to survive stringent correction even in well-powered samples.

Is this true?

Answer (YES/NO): NO